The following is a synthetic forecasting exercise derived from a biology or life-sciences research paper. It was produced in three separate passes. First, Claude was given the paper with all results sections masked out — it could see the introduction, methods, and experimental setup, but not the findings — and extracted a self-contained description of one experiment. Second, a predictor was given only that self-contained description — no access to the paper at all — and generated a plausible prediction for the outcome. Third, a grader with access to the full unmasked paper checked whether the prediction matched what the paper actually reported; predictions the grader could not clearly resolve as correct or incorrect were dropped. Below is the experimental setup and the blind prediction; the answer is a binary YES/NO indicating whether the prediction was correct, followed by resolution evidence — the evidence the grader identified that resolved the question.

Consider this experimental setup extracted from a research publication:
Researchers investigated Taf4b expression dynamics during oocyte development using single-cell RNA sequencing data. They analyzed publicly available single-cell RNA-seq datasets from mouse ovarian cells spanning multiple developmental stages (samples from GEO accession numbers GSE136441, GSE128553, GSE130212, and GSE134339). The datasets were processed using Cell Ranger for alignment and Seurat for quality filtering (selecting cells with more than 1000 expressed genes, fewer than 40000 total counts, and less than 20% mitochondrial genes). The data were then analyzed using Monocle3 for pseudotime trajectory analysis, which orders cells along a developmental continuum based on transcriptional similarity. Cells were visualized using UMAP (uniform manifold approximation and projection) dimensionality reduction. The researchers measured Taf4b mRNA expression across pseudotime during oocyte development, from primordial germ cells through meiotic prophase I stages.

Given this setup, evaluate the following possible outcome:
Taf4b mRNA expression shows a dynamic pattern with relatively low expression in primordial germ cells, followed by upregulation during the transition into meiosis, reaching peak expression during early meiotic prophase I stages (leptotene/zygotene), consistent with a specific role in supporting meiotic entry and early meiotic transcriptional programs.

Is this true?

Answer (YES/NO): NO